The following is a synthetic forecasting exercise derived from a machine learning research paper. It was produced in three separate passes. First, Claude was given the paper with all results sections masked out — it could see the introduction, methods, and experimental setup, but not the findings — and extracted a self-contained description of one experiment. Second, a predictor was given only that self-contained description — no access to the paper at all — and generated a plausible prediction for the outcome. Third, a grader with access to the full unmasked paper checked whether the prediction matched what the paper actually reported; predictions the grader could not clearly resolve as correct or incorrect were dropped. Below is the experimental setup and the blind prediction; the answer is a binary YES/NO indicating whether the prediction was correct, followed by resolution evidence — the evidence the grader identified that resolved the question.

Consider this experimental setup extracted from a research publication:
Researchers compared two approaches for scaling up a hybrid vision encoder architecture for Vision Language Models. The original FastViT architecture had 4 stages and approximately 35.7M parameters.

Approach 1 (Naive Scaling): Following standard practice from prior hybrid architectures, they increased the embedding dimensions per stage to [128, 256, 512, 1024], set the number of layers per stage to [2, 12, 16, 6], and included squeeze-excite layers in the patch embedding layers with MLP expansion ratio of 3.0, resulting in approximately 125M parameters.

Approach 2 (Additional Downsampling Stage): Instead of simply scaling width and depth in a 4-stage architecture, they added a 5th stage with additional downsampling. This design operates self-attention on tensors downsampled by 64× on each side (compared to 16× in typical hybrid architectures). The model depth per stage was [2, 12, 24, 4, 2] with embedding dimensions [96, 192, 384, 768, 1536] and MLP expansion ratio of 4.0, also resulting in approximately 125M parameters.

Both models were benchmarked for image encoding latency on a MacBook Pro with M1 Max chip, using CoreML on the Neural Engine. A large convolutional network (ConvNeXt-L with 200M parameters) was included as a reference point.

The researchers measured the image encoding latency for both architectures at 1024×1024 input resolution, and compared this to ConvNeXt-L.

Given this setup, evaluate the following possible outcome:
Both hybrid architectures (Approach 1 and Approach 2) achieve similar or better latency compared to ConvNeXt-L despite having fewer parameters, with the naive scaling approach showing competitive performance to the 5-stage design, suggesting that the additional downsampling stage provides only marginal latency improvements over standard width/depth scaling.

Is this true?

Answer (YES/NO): NO